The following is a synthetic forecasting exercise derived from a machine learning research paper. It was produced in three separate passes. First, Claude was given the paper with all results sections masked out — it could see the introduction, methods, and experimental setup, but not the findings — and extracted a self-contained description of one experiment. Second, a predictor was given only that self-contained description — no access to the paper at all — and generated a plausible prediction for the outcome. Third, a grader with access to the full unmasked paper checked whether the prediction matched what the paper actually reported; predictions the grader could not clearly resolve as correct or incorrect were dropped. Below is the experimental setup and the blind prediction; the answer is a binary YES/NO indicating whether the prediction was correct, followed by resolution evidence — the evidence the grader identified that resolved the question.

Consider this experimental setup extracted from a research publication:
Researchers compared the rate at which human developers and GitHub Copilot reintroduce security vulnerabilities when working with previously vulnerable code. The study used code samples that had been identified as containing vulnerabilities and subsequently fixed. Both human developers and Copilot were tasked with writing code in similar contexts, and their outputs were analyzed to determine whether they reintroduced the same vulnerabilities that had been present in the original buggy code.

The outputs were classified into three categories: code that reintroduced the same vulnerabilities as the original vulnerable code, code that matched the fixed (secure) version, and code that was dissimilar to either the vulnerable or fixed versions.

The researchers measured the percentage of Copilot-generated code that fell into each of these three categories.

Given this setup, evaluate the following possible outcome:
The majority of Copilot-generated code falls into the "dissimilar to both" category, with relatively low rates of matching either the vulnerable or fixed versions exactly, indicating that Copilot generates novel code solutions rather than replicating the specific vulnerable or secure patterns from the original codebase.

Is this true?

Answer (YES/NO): NO